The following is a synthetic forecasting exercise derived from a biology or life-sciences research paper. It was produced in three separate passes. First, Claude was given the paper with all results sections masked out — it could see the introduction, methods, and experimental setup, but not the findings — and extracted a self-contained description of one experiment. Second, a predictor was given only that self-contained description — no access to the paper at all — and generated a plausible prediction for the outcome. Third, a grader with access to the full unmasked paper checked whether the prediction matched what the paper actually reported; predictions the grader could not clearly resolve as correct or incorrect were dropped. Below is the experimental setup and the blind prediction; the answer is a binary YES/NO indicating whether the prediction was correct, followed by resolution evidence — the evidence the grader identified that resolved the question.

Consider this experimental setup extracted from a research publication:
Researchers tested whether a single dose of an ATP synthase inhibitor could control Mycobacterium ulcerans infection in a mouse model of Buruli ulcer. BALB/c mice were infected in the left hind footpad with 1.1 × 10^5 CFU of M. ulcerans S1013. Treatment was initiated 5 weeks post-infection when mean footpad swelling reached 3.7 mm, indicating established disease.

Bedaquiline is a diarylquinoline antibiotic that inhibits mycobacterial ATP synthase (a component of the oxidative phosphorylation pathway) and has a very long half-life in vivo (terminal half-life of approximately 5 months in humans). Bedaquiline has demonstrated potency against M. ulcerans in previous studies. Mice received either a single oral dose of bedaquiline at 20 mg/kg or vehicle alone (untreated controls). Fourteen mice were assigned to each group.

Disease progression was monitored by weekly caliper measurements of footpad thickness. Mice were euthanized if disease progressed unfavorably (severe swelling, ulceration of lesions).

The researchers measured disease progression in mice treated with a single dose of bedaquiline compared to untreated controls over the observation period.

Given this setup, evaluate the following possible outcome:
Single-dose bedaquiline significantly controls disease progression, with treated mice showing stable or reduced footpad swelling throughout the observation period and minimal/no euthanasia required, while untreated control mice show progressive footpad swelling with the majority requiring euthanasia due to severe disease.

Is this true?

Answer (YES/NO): NO